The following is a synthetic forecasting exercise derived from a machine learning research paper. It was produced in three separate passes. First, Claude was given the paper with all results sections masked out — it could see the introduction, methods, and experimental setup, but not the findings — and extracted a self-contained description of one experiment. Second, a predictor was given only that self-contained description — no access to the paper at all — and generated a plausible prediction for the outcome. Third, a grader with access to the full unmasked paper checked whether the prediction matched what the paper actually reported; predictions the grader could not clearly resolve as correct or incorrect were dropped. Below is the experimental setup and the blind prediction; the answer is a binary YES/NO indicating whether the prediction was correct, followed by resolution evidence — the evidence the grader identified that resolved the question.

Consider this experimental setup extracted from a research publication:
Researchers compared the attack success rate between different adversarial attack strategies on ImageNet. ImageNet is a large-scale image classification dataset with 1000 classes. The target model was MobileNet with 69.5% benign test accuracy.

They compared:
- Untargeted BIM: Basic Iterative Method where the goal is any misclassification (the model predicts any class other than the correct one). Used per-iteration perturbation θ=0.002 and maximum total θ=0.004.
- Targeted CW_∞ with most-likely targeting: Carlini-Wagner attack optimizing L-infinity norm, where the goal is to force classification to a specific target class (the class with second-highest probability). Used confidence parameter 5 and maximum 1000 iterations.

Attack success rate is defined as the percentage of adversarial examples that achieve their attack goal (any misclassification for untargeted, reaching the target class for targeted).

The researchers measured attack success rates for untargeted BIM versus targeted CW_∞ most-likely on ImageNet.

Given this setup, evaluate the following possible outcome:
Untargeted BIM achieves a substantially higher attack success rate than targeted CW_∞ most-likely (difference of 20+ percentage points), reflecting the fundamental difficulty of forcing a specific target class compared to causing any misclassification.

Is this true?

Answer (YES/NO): NO